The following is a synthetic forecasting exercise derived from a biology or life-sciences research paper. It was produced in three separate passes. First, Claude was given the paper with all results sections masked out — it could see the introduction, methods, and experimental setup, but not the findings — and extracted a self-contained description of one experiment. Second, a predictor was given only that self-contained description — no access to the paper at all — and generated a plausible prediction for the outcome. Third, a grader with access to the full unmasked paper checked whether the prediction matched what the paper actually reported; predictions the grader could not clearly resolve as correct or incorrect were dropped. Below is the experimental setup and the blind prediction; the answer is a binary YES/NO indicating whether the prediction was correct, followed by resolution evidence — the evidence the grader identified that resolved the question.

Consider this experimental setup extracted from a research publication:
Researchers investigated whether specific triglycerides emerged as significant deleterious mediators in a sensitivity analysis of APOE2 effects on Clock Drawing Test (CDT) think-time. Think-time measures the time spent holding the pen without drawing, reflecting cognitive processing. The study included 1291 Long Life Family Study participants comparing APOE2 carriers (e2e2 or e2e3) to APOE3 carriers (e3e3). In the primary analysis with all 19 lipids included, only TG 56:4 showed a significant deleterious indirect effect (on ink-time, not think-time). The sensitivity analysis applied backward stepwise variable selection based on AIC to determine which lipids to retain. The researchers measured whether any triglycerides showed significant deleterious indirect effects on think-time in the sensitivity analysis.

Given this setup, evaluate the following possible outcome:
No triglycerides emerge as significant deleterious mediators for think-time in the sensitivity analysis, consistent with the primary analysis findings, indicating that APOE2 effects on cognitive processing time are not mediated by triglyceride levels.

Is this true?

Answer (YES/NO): NO